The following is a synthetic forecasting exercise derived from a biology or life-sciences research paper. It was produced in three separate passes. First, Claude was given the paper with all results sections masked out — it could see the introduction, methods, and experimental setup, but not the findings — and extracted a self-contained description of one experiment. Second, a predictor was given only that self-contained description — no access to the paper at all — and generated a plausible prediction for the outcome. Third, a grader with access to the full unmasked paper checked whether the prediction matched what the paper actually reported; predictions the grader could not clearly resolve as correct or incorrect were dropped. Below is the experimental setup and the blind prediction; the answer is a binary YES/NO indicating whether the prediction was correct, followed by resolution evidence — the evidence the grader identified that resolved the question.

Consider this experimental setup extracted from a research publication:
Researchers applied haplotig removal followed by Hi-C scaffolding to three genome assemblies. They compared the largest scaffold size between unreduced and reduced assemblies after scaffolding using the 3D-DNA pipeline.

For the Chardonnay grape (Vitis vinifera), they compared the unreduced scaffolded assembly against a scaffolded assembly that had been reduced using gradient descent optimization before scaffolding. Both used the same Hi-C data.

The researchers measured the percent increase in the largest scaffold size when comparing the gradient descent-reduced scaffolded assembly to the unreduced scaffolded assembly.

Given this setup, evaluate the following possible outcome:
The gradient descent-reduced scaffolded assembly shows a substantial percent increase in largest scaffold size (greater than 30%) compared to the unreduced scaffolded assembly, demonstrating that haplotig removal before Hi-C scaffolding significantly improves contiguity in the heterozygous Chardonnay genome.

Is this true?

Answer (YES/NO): YES